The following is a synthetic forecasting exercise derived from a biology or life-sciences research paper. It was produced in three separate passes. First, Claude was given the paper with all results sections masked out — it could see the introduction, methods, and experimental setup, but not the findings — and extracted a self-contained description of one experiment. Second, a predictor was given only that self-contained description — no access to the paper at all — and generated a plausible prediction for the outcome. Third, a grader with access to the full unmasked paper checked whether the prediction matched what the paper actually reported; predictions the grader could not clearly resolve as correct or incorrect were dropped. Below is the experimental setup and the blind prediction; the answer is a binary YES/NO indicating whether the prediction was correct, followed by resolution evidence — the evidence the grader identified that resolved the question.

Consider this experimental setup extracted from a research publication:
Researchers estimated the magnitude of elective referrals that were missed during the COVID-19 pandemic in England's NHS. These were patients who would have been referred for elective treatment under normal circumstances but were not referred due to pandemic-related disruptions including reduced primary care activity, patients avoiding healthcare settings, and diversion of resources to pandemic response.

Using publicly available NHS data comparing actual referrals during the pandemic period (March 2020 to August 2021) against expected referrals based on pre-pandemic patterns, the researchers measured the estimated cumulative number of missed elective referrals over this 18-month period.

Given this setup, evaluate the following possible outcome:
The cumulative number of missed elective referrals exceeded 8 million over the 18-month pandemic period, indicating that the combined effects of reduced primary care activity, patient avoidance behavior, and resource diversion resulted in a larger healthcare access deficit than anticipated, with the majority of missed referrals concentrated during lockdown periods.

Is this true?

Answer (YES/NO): NO